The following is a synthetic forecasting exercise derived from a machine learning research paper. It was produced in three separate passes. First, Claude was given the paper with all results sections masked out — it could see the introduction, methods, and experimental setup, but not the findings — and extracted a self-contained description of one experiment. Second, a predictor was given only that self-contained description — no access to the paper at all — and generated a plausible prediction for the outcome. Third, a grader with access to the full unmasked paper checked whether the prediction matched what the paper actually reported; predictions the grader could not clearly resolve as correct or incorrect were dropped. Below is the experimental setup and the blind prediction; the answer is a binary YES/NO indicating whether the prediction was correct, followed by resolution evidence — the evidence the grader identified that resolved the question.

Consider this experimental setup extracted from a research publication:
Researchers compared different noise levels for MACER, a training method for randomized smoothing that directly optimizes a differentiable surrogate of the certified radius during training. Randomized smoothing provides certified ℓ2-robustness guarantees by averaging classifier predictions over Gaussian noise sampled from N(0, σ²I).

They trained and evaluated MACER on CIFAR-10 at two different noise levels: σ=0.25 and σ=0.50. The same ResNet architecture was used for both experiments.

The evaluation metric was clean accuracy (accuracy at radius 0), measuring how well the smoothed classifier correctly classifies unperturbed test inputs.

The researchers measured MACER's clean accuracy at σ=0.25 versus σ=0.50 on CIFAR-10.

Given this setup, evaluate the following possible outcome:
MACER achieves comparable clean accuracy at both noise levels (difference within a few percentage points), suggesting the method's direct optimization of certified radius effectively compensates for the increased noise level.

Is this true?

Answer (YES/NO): NO